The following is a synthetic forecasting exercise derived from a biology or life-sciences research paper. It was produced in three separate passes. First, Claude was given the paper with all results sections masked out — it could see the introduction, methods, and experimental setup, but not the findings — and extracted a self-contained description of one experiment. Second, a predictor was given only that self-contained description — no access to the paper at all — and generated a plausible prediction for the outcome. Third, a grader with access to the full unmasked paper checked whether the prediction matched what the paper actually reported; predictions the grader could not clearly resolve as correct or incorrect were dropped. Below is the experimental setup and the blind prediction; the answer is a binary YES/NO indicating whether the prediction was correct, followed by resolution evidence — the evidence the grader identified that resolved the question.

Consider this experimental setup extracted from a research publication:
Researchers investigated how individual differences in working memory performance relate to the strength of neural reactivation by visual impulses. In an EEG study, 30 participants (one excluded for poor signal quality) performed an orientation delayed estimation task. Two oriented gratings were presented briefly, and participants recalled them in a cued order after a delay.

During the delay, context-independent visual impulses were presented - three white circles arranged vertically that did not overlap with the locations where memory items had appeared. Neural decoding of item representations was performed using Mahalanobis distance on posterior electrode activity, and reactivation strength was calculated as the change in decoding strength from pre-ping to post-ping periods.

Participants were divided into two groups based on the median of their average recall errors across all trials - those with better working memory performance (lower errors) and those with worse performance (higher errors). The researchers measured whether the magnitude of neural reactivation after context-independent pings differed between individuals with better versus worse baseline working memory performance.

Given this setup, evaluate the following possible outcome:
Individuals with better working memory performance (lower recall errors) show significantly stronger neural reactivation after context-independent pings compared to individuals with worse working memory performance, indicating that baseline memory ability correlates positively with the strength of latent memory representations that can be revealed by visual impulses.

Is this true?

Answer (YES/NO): NO